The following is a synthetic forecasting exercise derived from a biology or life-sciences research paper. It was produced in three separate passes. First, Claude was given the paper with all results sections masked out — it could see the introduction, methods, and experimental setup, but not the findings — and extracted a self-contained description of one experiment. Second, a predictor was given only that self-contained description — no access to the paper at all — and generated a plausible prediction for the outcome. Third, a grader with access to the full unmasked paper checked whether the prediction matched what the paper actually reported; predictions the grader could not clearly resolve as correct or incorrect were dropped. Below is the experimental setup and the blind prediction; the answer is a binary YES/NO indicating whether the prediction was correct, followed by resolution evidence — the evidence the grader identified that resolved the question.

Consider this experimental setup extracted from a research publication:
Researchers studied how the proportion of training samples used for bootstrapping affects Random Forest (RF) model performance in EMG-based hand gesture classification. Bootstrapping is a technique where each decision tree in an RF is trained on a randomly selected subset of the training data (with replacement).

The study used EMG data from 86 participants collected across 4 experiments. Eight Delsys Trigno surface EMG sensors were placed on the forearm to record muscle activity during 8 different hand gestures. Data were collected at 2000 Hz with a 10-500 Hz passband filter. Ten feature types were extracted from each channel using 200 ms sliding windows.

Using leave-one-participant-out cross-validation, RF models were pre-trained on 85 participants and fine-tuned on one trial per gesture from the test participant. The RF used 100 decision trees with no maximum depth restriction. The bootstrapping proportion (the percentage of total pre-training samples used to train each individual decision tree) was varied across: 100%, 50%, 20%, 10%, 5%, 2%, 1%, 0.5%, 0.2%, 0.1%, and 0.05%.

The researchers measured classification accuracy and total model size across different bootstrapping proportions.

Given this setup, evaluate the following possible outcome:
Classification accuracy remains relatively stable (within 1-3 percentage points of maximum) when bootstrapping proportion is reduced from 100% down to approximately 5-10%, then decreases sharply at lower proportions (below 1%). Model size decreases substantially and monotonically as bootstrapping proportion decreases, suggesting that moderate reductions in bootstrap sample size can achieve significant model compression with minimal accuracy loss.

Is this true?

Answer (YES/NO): NO